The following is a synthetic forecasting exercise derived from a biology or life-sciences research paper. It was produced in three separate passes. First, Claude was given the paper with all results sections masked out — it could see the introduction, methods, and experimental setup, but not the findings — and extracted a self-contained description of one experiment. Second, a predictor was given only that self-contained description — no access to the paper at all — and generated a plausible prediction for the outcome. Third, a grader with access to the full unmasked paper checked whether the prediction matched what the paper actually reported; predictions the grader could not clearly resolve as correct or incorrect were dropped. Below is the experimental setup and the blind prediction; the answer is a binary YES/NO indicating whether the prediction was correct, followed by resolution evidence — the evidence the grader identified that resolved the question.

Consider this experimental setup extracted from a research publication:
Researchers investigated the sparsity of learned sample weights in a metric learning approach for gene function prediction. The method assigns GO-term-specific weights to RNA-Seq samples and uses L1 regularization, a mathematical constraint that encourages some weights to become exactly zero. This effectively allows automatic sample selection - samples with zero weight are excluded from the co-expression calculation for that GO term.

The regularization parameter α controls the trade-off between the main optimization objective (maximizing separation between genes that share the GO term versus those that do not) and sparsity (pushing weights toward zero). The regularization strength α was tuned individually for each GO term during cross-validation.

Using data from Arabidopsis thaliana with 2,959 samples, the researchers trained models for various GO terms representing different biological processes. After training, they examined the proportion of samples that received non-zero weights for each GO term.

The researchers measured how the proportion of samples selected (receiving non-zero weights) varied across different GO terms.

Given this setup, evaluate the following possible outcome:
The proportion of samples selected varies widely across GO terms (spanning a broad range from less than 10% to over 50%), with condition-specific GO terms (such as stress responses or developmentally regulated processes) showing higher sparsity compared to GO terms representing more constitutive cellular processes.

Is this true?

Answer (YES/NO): NO